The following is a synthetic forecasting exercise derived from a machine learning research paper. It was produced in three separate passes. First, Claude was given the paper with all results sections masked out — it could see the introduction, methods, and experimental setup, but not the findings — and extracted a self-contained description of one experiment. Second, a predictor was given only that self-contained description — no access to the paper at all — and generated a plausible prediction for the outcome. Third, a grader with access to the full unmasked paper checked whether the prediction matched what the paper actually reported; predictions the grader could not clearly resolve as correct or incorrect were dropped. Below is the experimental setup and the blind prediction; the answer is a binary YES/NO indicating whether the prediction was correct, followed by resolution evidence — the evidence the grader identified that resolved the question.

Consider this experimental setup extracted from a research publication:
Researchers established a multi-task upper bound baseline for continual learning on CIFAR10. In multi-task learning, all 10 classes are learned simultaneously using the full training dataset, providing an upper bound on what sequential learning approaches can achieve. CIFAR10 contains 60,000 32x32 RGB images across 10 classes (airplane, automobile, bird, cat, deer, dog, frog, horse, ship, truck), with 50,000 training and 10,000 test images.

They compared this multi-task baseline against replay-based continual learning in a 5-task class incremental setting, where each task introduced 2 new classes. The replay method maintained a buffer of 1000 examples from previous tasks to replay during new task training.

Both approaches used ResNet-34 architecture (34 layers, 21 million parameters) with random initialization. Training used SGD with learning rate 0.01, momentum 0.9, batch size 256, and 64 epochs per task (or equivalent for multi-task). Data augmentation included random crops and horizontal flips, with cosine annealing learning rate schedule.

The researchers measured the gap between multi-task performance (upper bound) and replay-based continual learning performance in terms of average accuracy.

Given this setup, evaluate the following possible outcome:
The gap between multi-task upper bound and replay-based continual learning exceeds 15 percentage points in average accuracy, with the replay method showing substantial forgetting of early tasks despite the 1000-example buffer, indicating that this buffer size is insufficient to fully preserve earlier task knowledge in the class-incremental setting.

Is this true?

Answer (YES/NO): YES